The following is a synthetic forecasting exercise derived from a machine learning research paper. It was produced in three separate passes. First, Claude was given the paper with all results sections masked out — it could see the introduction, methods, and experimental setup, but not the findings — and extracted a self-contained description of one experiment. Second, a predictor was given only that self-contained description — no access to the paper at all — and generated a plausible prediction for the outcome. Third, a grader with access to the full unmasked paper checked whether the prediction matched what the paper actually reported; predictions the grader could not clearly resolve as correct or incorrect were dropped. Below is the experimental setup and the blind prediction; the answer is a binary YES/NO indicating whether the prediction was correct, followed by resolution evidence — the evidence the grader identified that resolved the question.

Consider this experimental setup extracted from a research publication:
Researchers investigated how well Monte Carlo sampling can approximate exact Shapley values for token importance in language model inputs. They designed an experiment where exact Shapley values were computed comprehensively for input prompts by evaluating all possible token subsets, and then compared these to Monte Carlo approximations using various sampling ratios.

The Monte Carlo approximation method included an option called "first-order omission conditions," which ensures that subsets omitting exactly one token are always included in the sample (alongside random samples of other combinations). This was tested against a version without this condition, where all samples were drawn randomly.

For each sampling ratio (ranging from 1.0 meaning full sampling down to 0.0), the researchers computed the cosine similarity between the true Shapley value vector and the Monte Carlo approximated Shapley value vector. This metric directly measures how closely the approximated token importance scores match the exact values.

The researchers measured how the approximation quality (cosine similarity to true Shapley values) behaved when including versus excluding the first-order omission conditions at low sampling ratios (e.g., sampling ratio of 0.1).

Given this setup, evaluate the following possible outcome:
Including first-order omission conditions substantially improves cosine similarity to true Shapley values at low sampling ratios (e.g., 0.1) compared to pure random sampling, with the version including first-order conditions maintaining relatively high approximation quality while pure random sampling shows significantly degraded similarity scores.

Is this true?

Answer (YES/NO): YES